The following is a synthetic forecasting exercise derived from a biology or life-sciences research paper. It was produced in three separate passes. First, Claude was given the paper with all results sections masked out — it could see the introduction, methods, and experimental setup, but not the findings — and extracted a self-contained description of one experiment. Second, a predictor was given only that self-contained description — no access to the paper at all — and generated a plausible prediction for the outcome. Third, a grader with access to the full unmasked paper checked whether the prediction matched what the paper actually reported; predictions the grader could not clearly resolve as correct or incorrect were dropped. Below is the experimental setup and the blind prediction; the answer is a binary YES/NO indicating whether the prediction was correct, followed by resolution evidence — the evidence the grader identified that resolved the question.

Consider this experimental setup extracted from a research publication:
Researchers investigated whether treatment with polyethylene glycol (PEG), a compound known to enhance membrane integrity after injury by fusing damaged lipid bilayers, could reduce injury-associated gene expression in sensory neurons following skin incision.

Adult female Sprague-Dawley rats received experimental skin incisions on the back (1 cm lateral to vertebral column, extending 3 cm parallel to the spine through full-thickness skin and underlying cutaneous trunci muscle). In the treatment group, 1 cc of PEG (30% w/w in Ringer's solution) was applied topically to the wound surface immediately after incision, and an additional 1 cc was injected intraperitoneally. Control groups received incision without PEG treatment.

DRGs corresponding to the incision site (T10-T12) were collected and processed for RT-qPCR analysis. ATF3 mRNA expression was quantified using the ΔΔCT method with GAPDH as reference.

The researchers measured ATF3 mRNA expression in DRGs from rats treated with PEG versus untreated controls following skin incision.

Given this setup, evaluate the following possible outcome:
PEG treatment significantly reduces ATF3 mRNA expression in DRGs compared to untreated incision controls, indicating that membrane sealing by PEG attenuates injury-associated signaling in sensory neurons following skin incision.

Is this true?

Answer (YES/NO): YES